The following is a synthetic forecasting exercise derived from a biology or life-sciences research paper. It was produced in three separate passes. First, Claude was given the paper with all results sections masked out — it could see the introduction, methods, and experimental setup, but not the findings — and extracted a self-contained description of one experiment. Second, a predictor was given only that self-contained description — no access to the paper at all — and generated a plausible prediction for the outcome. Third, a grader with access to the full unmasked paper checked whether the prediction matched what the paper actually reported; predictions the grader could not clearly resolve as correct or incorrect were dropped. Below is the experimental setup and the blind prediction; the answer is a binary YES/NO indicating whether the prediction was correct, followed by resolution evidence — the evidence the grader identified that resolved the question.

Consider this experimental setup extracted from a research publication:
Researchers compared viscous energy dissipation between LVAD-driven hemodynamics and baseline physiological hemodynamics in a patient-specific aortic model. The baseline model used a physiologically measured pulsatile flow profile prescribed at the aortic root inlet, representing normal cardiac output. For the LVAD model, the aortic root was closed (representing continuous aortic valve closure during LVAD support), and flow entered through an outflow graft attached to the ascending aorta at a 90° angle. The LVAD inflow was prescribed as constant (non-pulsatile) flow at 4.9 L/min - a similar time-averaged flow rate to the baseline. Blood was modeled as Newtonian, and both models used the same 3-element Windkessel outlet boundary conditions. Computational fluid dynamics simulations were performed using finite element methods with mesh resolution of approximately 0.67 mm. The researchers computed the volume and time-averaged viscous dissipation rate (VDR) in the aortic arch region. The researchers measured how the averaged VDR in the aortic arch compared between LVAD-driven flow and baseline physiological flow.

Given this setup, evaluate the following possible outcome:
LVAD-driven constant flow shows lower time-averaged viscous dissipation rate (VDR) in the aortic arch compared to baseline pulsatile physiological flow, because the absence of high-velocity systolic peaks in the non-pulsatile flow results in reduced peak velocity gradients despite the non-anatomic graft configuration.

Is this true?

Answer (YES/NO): NO